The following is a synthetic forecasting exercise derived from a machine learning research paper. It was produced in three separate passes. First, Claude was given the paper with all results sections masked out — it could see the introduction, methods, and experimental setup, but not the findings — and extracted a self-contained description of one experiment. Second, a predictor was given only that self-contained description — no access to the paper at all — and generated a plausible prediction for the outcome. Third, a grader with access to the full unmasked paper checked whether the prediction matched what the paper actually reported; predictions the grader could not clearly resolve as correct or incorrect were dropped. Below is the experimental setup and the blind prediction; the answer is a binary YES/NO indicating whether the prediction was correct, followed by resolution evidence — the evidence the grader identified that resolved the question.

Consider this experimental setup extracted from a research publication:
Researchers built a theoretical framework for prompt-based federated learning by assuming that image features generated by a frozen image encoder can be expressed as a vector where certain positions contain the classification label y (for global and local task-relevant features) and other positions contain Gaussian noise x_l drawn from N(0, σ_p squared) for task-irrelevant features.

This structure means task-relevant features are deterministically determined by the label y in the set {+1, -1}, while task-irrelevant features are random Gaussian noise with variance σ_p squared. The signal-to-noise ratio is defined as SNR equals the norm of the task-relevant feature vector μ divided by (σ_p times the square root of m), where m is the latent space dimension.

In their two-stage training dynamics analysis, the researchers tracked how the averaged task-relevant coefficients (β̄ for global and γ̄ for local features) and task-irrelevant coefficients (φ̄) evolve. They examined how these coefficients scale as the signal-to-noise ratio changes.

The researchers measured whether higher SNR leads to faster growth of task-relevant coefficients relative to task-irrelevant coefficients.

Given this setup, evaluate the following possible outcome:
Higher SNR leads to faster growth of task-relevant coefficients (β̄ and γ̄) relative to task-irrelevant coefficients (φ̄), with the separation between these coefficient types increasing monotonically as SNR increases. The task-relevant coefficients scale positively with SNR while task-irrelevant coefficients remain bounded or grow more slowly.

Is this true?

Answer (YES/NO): YES